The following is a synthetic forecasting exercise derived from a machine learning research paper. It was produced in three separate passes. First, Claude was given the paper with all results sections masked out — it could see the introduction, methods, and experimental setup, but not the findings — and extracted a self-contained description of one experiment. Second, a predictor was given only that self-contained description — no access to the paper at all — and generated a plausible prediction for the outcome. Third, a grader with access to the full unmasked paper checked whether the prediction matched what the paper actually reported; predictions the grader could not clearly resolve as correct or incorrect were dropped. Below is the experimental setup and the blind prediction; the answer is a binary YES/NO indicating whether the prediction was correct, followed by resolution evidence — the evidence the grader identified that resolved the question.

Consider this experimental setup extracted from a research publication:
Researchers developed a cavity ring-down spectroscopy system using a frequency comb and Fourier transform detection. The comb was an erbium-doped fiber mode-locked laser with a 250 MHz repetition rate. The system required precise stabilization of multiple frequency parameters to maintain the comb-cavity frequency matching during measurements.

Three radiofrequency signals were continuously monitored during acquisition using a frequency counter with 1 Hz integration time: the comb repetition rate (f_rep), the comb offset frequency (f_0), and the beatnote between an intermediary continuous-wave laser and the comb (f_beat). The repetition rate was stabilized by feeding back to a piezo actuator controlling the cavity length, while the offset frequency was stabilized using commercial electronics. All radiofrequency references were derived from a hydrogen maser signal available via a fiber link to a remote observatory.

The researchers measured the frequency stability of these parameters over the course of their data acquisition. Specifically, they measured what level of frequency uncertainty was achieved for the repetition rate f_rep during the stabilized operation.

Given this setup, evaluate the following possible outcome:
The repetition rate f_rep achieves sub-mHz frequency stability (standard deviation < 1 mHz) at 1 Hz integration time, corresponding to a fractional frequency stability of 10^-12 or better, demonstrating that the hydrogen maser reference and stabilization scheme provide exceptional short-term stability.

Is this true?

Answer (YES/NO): NO